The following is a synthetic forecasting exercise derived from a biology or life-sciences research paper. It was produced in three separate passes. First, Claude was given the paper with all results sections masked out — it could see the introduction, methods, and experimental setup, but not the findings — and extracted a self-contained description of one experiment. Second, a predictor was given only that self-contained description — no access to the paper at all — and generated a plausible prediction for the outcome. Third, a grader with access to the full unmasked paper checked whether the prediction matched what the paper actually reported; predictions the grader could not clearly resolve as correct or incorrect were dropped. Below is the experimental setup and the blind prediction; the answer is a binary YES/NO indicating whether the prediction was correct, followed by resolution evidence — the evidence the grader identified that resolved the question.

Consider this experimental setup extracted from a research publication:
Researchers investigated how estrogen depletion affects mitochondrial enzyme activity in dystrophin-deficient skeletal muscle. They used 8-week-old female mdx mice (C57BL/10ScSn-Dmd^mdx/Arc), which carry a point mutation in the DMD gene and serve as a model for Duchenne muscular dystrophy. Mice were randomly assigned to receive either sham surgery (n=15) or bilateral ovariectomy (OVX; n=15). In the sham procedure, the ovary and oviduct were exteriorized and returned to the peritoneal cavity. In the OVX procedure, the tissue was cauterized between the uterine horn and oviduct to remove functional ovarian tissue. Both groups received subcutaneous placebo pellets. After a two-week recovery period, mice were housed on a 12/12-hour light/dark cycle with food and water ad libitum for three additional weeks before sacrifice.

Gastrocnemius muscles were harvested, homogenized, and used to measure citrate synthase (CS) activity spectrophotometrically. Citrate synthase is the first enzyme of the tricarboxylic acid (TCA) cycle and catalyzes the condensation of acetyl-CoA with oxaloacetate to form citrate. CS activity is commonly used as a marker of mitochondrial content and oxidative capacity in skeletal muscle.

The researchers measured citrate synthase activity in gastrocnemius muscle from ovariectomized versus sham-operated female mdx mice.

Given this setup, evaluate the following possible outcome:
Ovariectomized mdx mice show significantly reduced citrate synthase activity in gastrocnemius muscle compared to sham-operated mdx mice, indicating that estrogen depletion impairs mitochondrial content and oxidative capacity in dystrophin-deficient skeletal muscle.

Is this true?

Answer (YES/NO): YES